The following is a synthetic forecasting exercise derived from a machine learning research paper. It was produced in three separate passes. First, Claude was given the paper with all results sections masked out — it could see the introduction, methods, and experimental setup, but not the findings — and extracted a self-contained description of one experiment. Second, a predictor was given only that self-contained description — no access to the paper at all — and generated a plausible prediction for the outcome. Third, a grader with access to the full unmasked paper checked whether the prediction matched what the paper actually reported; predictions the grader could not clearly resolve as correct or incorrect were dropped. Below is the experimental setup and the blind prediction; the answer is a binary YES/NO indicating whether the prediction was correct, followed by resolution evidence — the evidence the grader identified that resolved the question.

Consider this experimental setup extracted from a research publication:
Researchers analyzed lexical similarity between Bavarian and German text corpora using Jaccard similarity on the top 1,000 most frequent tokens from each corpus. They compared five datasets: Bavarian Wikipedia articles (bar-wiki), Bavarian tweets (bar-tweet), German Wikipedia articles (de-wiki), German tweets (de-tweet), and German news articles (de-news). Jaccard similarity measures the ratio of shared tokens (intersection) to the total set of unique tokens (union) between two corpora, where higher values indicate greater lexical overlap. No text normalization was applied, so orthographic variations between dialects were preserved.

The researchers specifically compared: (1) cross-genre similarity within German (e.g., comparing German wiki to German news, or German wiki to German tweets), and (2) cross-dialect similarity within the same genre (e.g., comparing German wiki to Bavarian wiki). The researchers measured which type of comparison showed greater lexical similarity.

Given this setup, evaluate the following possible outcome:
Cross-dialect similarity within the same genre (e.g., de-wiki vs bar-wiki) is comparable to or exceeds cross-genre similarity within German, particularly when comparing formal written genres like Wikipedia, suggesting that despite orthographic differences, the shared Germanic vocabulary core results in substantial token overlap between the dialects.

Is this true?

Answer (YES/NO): NO